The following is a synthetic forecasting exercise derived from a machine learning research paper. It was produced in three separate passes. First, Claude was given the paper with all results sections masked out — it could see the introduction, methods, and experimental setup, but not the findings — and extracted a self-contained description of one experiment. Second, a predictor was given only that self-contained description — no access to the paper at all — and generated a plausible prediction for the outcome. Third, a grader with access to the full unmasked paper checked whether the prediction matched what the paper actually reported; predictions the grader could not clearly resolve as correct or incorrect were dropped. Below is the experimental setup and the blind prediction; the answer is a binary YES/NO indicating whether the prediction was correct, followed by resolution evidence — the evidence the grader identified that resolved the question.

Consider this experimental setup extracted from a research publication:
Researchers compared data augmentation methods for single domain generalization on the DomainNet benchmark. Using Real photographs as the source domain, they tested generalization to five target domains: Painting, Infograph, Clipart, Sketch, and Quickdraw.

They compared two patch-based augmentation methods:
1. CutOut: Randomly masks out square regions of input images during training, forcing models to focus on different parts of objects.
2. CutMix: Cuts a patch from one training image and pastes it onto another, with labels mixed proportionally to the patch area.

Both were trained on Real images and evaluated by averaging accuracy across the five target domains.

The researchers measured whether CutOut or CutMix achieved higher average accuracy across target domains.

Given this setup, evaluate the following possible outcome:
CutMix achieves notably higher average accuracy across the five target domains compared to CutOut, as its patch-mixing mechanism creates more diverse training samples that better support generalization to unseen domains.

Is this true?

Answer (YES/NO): NO